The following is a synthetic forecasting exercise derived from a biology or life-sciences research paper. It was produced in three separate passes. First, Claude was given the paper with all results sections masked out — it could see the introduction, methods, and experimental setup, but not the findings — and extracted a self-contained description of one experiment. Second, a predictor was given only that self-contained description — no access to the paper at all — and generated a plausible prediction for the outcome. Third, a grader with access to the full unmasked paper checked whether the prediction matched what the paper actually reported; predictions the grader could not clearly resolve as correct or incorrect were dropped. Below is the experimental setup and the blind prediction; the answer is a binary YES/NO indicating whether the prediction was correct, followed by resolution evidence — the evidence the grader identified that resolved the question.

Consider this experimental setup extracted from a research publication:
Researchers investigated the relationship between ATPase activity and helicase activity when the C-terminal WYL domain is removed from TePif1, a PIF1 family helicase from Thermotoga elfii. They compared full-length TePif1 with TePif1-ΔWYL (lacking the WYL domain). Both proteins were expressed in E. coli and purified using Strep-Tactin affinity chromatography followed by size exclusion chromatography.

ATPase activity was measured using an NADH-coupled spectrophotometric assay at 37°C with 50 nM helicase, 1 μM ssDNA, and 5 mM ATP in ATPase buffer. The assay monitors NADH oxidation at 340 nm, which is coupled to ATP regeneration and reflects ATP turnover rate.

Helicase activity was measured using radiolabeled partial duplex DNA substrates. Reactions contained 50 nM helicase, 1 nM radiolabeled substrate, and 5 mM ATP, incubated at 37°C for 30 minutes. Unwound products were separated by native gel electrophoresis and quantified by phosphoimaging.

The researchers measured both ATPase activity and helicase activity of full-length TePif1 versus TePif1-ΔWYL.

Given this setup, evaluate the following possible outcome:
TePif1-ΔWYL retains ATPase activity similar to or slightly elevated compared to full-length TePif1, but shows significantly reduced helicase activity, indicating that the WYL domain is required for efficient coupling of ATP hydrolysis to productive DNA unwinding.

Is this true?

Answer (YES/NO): NO